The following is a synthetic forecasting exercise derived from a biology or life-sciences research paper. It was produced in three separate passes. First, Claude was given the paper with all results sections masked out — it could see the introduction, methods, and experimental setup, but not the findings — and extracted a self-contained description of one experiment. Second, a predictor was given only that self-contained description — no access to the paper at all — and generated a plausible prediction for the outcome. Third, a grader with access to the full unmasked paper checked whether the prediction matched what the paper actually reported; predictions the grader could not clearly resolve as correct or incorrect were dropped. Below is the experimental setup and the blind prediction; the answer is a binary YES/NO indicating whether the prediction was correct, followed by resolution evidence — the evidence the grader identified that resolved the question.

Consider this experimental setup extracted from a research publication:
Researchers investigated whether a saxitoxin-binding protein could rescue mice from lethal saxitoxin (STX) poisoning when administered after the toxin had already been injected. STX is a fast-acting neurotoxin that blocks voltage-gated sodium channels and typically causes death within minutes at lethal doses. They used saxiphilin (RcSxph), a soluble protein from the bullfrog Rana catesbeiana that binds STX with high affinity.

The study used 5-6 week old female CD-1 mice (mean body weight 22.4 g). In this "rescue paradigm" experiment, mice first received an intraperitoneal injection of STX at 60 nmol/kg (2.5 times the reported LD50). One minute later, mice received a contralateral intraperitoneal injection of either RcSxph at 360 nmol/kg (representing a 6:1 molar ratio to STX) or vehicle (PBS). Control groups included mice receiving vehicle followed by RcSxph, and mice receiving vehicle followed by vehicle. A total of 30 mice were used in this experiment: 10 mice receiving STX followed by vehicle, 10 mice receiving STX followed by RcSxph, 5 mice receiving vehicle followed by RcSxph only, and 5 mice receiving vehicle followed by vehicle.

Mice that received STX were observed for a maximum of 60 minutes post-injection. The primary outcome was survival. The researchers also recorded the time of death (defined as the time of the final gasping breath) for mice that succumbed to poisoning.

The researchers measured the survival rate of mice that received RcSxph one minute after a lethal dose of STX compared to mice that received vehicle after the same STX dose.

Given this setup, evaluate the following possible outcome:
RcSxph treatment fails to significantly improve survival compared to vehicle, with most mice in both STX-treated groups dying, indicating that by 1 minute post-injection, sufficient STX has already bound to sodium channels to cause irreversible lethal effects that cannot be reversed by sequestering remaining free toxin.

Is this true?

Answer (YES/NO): NO